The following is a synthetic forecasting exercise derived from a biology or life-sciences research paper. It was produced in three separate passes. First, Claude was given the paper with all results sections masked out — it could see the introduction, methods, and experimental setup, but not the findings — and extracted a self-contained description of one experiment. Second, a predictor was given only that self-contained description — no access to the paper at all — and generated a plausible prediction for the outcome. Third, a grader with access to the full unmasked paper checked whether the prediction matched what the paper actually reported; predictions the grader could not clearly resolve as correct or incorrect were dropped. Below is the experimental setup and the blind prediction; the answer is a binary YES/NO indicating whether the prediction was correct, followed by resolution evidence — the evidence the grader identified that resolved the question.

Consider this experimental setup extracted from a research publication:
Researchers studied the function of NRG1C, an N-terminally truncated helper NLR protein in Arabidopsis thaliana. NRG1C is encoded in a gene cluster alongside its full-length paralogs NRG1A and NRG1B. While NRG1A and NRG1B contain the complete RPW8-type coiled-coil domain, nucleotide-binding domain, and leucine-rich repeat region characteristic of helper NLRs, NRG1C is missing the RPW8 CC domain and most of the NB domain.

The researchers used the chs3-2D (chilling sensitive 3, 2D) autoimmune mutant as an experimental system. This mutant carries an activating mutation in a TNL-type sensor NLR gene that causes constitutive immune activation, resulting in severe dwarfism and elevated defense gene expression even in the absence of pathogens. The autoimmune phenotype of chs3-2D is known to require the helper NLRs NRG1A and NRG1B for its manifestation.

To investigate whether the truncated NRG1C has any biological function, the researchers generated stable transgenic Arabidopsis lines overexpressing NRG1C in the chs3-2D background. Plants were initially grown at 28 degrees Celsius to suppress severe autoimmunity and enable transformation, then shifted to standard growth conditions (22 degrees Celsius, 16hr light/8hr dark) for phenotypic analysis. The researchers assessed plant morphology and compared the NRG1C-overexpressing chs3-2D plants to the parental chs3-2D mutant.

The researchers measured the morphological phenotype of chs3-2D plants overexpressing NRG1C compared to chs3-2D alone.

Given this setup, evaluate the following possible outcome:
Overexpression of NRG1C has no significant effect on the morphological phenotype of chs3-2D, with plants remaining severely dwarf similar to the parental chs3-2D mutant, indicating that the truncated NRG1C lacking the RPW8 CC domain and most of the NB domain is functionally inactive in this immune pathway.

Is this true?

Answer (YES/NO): NO